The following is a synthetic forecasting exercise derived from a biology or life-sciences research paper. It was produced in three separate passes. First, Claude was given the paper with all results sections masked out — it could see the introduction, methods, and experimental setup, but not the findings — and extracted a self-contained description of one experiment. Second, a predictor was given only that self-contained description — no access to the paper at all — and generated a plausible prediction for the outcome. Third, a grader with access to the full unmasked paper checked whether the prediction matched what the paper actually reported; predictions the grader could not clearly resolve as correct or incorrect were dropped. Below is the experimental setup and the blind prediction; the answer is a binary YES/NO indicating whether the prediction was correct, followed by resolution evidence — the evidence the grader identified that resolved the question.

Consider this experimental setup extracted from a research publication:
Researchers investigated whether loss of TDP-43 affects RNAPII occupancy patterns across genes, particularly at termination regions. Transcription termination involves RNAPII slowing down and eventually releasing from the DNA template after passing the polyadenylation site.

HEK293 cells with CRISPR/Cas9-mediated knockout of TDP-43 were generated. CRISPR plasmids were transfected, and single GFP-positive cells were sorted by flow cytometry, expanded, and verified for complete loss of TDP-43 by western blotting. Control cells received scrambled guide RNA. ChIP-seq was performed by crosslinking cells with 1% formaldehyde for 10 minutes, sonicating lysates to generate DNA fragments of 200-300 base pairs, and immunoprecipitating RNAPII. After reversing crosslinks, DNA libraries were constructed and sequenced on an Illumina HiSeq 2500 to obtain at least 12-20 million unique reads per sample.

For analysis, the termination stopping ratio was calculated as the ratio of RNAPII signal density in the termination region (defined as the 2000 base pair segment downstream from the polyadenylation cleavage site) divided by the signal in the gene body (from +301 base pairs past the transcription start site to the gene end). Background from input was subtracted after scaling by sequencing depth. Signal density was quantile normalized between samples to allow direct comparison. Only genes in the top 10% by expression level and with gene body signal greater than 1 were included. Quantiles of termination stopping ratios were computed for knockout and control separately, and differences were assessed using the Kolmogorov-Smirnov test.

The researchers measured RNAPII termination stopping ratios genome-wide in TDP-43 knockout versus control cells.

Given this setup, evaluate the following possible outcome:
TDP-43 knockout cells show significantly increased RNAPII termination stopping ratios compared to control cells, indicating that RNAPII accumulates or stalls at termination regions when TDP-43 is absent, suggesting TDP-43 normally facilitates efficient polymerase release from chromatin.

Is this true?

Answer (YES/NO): YES